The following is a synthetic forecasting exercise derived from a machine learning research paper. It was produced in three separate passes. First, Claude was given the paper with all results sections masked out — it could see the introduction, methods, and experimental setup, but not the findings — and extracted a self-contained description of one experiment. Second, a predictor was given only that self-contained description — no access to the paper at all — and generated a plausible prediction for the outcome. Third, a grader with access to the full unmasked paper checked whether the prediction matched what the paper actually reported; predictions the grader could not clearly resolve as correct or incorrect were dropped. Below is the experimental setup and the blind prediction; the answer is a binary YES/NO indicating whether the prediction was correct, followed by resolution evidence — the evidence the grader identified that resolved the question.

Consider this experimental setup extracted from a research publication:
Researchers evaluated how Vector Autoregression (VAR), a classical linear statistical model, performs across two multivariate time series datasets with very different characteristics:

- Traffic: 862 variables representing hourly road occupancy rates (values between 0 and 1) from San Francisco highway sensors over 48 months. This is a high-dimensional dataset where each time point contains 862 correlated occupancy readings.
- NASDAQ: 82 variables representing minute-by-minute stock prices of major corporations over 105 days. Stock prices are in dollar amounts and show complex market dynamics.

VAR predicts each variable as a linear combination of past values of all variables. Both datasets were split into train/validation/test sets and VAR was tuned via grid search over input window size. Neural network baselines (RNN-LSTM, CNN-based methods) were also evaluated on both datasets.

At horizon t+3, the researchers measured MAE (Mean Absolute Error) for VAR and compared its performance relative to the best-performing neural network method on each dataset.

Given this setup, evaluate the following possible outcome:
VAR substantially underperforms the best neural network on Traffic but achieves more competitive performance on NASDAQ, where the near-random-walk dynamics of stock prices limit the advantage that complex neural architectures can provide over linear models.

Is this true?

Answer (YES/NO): NO